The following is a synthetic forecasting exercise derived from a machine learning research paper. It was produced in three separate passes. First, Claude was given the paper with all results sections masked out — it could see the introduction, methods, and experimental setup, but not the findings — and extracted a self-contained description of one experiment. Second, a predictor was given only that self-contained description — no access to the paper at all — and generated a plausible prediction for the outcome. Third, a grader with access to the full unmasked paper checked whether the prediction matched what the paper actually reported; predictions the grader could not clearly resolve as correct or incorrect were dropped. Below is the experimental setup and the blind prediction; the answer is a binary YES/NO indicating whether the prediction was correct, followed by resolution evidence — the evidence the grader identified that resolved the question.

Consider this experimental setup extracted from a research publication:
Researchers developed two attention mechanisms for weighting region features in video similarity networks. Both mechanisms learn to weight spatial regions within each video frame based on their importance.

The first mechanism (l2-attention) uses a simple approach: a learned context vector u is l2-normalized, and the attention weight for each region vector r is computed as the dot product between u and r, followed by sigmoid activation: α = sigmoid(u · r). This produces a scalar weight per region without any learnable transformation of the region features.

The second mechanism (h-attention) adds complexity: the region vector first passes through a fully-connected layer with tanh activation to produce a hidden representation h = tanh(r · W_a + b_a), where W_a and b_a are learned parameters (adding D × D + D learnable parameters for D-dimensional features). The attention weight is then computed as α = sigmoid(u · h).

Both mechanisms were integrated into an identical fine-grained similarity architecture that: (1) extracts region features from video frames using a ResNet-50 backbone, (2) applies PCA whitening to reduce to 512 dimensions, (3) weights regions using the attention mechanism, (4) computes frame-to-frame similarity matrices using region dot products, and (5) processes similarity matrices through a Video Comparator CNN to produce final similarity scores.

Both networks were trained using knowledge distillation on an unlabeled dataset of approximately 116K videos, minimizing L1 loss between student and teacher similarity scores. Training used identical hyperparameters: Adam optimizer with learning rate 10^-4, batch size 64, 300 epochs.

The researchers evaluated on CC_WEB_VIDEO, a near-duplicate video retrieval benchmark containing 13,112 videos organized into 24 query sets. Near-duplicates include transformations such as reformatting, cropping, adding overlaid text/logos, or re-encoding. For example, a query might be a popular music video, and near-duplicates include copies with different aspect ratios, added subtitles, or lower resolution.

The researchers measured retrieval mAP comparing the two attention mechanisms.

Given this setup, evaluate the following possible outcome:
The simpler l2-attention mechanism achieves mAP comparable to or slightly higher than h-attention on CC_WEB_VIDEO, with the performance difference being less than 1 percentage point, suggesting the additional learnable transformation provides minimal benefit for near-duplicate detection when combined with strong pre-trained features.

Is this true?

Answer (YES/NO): NO